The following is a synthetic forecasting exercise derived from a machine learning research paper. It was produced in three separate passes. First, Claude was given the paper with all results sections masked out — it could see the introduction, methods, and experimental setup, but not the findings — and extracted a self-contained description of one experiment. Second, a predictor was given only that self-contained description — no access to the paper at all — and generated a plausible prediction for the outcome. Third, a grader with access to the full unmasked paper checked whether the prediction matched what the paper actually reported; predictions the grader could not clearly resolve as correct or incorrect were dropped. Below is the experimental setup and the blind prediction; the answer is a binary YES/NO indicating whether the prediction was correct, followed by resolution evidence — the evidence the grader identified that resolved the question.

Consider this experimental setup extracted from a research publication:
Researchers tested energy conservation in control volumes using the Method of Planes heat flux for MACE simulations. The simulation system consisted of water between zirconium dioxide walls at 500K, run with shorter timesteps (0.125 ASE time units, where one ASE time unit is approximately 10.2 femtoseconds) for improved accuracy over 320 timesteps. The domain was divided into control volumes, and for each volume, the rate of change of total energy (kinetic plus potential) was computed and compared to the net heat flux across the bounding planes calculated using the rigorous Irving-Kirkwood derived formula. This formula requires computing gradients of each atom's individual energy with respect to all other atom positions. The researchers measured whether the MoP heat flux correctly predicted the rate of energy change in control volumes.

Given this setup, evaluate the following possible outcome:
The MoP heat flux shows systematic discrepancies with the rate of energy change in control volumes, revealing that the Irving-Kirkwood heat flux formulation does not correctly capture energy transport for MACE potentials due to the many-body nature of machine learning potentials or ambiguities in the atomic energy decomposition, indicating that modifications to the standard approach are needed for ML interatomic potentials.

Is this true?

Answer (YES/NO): NO